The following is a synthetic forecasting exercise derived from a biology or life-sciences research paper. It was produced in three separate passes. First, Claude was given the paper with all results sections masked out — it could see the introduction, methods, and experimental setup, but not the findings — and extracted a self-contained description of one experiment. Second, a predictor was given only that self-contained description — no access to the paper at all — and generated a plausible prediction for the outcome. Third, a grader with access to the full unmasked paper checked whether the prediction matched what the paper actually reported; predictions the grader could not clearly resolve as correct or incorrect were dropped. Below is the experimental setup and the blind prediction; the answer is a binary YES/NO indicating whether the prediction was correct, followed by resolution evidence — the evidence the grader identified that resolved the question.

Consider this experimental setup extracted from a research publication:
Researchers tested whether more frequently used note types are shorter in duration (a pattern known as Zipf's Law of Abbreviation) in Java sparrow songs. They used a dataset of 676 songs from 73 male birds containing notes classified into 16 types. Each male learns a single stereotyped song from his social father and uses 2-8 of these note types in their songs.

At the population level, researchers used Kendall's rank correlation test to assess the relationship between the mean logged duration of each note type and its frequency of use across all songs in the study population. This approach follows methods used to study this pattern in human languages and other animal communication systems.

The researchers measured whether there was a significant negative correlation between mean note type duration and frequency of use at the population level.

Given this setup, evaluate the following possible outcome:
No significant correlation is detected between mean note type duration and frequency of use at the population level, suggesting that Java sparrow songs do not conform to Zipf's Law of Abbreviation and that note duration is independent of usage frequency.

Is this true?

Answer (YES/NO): YES